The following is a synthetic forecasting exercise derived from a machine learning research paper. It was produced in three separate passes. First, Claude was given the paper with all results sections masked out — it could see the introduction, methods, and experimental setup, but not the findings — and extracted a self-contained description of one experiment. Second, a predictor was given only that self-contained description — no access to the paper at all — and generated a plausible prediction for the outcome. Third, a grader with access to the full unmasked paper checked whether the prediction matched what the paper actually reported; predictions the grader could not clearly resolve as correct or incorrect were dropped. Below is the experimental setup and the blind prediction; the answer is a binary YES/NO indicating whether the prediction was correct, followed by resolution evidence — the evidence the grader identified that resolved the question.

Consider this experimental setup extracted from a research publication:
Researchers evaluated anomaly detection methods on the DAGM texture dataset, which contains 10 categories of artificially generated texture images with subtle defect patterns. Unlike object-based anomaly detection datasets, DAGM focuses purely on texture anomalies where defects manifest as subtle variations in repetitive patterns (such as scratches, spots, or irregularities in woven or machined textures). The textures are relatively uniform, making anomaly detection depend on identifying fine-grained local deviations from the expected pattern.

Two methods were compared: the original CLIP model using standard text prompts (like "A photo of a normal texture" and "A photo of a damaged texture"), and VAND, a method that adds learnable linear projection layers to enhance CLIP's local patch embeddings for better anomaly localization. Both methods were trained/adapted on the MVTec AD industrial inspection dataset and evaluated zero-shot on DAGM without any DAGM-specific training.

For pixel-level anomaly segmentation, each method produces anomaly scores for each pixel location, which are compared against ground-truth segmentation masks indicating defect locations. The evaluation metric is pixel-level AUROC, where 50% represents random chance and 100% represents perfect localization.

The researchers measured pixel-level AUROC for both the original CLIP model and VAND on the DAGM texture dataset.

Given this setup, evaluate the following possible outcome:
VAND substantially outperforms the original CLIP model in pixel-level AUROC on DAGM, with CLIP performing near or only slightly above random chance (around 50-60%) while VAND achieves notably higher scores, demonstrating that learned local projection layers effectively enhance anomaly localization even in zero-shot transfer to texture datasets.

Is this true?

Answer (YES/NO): NO